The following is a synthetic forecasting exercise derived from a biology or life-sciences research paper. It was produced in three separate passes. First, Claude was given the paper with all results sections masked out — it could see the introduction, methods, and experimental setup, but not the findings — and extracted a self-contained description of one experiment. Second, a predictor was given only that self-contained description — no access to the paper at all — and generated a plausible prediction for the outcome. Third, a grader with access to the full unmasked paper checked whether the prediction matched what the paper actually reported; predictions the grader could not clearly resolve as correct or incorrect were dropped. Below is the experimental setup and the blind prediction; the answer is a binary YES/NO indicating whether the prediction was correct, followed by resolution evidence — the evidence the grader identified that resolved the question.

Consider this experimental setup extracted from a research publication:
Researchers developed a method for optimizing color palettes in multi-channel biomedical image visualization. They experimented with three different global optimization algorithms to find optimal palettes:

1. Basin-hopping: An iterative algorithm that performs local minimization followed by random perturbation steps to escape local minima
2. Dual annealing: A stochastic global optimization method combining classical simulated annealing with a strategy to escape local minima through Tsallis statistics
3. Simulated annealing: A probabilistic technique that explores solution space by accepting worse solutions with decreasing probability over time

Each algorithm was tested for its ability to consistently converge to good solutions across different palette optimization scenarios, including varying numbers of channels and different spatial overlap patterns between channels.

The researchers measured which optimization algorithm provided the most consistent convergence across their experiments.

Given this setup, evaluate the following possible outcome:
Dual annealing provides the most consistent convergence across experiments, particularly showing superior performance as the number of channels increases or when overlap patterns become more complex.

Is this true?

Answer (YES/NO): NO